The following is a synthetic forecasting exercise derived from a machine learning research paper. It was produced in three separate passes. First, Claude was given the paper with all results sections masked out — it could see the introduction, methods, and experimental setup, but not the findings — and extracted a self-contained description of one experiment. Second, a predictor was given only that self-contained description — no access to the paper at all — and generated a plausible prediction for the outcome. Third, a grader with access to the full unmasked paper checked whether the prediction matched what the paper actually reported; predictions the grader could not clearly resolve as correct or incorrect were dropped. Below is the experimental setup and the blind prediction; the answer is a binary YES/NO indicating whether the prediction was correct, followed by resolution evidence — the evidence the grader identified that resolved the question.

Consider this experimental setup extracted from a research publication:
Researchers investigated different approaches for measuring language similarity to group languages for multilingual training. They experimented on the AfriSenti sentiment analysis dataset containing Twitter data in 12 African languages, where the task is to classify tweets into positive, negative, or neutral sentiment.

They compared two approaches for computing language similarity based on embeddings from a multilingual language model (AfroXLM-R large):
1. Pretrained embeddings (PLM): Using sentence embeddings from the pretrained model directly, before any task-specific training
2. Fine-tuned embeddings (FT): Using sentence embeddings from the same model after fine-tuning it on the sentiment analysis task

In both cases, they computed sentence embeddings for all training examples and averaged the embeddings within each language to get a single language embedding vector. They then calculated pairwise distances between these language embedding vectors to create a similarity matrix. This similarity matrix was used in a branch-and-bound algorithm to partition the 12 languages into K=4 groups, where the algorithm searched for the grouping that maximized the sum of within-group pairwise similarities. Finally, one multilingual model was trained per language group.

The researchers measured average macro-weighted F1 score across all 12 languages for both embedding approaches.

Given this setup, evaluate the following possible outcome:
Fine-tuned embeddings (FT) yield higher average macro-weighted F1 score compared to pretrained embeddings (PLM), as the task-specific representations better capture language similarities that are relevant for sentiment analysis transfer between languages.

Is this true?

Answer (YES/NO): YES